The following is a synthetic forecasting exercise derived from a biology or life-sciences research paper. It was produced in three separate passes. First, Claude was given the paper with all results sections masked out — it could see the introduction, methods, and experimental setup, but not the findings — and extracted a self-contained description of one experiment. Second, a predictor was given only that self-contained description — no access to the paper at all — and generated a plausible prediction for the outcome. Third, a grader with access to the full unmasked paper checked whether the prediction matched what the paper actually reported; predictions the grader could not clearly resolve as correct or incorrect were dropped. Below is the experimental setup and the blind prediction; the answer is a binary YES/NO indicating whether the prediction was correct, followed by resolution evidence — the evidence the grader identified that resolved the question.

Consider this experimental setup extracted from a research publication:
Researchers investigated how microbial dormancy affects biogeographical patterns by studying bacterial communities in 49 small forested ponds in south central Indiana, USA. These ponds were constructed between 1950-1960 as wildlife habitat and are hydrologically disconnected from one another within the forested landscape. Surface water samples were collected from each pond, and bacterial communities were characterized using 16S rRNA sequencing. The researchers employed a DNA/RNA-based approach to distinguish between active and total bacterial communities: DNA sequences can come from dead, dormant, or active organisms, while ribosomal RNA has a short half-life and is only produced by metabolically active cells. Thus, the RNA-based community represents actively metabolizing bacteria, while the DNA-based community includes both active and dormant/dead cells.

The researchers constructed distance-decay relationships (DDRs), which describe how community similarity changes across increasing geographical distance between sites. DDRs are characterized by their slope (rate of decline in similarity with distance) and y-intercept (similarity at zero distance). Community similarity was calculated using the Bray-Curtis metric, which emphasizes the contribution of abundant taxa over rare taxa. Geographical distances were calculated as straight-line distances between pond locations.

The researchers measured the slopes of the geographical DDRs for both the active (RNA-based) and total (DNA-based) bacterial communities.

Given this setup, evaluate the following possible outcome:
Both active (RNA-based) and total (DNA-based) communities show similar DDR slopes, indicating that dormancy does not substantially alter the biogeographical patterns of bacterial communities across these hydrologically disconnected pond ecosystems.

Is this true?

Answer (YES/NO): NO